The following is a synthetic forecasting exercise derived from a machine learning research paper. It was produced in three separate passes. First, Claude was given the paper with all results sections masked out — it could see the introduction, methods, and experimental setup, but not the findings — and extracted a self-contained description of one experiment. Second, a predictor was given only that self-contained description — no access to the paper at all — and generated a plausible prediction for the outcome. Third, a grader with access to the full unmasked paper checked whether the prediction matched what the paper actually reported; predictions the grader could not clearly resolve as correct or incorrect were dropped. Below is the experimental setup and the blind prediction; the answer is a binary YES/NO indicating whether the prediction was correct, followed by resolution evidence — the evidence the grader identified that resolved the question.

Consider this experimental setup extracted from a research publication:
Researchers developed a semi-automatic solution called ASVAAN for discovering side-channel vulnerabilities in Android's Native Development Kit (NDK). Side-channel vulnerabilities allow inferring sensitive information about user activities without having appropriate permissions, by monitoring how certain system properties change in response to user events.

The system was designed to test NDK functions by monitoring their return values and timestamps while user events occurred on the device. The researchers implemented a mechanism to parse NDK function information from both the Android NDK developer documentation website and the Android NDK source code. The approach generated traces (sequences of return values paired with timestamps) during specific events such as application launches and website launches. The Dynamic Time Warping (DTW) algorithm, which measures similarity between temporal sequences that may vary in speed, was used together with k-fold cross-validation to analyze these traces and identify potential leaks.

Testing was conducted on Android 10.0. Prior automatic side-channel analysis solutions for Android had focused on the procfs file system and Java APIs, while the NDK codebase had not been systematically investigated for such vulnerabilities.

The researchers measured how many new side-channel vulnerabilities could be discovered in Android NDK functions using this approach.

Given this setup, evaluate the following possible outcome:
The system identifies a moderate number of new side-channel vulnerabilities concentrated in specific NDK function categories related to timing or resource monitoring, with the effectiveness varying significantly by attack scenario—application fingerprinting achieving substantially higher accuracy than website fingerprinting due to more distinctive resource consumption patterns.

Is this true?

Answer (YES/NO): NO